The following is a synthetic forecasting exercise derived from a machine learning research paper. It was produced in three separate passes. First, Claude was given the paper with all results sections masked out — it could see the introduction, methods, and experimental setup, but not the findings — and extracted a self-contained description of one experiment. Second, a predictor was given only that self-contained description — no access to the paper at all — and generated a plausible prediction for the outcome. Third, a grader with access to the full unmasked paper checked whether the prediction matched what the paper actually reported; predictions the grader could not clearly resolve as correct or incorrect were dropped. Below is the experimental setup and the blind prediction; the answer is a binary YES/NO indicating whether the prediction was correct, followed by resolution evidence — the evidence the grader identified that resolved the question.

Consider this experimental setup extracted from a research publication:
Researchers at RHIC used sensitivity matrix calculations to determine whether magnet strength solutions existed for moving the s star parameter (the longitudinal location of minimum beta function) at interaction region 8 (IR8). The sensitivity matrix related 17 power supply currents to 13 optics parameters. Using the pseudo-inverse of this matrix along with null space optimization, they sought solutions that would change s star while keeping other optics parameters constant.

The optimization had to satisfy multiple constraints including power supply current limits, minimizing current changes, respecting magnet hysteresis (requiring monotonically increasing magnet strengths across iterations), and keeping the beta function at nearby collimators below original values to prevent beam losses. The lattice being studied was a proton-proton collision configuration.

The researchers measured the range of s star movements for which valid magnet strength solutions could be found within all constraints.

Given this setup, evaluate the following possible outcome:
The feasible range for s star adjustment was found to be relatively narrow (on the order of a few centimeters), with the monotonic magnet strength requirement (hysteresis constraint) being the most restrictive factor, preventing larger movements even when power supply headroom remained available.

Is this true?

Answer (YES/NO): NO